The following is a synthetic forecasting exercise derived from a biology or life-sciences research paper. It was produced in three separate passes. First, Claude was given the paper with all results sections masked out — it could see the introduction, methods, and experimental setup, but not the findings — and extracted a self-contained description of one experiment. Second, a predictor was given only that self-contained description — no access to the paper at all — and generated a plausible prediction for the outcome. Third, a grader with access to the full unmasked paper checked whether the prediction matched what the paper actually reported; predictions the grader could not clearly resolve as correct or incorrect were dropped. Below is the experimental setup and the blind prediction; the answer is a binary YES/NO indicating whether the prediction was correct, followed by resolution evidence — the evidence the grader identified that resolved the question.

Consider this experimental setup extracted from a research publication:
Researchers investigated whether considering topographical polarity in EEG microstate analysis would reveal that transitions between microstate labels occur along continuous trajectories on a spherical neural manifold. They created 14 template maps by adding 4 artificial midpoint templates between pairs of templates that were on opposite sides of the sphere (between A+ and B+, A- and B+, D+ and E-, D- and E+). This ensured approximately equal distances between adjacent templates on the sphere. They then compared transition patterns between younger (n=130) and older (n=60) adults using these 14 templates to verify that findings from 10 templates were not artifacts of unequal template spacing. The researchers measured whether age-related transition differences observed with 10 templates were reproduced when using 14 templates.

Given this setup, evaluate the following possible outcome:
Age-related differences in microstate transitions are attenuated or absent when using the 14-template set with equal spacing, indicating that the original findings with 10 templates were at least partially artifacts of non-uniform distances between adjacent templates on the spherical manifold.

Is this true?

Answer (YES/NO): NO